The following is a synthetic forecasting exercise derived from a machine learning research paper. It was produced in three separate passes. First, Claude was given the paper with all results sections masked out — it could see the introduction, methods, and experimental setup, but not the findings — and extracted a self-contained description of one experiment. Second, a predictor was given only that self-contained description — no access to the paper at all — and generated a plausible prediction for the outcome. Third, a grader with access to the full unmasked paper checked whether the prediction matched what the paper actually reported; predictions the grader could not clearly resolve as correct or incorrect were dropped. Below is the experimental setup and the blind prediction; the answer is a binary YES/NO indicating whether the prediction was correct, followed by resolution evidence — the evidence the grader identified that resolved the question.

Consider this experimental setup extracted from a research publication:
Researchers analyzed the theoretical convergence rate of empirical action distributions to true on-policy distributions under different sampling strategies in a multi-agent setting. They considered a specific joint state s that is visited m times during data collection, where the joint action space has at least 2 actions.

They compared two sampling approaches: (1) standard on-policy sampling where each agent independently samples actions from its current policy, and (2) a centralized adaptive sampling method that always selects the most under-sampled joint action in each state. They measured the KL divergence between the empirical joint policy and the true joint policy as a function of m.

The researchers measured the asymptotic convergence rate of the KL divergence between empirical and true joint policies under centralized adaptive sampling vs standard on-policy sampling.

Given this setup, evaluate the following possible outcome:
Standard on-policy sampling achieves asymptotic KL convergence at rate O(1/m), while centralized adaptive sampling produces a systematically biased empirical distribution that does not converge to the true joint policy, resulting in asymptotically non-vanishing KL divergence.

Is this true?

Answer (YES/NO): NO